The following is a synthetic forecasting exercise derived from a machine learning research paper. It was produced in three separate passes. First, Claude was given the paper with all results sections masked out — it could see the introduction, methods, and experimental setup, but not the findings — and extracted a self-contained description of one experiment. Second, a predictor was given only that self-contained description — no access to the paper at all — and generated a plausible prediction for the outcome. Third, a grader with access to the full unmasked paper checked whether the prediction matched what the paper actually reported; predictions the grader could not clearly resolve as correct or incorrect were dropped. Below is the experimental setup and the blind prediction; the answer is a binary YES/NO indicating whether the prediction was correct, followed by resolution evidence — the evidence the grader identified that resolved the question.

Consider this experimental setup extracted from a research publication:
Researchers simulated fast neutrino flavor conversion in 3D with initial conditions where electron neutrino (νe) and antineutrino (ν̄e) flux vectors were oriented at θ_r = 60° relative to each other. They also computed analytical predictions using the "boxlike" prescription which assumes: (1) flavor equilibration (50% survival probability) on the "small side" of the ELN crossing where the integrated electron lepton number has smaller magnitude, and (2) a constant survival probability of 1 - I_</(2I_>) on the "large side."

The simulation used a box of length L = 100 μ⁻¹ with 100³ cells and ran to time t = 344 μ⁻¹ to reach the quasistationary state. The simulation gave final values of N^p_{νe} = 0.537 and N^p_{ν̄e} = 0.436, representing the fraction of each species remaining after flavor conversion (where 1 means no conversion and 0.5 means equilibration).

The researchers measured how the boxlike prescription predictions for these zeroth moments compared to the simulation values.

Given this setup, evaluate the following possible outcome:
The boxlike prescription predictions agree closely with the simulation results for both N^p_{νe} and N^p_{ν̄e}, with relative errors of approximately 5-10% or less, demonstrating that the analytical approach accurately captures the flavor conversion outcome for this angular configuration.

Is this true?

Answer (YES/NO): YES